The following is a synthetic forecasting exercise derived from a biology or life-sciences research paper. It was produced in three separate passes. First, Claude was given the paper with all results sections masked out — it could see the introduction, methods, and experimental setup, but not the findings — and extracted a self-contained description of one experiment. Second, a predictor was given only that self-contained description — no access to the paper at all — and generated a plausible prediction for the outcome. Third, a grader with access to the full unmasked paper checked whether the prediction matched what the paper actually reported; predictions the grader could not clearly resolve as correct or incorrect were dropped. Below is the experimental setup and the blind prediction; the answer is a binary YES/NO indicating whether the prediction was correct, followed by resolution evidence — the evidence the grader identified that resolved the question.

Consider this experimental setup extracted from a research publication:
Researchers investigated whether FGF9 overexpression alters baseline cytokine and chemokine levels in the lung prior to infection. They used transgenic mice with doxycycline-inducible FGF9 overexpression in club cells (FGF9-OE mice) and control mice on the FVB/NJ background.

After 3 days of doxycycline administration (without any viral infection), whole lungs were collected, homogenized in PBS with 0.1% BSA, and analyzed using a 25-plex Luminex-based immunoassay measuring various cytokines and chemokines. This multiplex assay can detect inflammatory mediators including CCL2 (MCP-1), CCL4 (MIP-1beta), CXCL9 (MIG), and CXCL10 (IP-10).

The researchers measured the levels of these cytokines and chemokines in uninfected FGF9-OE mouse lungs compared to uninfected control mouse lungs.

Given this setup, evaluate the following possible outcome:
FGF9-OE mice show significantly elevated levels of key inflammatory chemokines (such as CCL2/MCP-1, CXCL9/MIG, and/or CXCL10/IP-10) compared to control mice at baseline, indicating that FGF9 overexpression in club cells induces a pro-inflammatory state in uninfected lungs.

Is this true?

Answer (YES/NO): NO